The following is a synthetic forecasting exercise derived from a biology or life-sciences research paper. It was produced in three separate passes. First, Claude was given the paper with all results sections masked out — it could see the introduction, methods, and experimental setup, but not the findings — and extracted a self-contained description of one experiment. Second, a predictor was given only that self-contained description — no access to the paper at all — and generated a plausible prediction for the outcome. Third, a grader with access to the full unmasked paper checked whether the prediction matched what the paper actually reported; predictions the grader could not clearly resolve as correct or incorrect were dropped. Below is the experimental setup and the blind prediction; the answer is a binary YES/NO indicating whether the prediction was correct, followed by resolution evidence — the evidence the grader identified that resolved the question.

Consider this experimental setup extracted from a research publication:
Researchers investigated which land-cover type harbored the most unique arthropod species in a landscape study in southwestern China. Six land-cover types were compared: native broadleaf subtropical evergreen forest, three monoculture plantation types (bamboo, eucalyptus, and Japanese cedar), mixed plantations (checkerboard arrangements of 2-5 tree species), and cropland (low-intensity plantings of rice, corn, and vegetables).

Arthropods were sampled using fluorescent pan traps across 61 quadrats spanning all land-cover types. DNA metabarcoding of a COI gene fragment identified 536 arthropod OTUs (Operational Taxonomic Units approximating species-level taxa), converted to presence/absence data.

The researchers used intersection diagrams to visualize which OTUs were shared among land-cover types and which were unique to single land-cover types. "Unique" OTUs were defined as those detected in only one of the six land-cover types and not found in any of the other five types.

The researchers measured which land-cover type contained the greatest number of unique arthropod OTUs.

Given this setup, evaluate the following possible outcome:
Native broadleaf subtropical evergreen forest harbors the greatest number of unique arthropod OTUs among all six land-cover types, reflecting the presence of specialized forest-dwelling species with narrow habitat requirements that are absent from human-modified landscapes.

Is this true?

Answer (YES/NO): NO